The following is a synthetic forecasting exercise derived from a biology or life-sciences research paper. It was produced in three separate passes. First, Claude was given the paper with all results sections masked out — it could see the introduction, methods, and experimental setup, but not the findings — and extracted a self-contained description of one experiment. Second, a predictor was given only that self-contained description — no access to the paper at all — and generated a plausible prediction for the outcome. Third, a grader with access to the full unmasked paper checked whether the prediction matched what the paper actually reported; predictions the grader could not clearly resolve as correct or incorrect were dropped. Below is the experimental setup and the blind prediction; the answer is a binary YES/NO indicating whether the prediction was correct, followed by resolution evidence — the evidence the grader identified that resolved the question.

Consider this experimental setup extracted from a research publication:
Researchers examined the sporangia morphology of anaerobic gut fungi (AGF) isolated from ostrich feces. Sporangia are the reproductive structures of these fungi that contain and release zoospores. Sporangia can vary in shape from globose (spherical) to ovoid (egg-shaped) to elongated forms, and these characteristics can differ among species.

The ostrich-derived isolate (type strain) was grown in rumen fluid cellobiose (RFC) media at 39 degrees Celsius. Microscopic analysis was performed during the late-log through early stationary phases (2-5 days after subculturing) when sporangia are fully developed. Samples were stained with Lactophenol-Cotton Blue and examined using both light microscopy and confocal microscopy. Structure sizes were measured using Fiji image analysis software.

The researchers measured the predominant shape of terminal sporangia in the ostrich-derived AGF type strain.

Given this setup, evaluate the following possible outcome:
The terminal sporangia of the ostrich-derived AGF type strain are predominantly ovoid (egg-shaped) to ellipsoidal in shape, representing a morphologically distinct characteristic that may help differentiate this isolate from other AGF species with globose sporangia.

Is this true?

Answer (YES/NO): NO